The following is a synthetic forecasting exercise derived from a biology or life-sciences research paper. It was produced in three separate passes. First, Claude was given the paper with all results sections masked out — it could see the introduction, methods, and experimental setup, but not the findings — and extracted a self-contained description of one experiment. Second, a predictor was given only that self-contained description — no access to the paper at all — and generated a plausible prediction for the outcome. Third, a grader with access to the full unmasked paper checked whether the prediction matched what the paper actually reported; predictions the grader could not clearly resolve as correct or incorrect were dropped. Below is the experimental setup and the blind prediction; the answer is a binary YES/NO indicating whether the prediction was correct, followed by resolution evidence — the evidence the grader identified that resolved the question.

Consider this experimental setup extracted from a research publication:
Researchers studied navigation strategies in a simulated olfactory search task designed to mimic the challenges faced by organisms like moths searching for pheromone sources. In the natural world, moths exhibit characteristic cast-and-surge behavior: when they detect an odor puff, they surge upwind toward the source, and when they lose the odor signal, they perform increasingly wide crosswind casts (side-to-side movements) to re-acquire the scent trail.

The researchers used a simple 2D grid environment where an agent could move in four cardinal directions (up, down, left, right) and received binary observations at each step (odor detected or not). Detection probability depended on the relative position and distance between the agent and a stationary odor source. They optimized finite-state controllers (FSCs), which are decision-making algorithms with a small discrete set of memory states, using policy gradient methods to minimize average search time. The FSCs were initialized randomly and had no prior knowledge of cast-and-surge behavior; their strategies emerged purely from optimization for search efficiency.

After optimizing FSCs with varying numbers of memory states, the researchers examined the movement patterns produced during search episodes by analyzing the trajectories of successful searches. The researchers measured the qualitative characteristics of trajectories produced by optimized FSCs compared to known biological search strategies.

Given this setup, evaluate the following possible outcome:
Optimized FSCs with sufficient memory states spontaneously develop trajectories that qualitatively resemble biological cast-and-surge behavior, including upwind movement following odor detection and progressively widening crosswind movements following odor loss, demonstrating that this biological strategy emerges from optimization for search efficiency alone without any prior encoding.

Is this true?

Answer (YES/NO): YES